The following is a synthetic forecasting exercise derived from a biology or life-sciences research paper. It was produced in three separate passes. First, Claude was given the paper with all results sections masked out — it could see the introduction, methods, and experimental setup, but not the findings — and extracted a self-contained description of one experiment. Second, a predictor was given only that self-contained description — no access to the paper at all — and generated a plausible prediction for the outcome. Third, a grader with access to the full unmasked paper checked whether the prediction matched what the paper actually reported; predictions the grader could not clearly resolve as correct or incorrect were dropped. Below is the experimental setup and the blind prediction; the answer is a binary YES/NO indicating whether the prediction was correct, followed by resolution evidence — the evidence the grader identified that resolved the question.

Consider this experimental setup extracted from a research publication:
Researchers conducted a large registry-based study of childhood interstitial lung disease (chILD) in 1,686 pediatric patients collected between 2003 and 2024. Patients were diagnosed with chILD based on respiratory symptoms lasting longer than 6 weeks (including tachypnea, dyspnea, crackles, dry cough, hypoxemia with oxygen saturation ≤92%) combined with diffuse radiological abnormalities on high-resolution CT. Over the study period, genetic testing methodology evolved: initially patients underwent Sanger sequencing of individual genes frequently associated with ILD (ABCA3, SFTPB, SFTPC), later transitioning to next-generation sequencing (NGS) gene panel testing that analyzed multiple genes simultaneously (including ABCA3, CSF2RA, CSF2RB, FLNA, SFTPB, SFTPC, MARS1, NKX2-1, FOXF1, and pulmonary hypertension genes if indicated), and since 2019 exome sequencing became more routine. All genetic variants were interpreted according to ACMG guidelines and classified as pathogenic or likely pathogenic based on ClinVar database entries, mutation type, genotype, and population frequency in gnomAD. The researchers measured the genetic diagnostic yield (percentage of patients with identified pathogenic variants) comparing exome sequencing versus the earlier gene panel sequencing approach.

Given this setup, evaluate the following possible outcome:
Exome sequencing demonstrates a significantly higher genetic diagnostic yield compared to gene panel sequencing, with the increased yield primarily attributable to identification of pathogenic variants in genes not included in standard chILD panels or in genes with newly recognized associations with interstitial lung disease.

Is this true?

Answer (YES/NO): YES